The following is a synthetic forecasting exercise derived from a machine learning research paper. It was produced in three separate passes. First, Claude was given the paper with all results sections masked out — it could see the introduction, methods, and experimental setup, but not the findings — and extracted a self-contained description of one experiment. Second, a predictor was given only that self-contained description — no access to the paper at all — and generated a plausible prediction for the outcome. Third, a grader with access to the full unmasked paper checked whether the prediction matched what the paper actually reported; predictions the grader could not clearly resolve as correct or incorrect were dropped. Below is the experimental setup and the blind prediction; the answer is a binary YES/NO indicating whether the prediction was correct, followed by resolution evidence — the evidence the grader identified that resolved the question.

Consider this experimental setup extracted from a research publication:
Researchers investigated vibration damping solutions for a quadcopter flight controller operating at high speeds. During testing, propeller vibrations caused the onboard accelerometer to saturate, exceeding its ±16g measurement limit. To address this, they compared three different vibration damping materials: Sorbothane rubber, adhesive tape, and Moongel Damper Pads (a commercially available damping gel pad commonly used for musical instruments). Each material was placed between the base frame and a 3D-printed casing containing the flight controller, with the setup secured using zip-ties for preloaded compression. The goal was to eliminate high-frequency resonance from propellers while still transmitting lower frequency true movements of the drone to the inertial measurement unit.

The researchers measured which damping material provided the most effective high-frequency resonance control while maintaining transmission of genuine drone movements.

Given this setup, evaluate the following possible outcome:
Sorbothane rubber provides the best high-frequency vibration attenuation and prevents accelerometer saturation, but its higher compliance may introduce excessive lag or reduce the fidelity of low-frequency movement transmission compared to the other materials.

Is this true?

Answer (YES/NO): NO